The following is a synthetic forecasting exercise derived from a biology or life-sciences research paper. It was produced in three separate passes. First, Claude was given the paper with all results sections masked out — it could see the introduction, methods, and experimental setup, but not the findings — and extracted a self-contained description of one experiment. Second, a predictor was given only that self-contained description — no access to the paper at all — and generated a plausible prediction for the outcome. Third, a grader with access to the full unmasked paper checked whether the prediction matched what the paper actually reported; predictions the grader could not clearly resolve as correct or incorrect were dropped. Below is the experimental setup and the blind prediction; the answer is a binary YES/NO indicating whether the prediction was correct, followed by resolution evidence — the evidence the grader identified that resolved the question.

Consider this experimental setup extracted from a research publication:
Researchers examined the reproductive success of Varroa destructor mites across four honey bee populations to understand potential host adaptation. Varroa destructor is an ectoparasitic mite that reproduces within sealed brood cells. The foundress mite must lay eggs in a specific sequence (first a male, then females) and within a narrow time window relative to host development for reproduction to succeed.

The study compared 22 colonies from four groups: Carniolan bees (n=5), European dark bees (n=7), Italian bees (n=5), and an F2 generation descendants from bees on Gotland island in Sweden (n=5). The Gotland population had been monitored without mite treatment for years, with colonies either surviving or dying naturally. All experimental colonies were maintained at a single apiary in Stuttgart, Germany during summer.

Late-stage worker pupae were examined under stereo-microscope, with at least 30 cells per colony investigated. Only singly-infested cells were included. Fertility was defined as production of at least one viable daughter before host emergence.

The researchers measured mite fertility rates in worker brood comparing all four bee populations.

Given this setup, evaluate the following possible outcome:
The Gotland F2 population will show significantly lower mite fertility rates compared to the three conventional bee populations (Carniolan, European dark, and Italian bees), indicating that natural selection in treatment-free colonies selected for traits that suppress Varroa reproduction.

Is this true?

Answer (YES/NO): NO